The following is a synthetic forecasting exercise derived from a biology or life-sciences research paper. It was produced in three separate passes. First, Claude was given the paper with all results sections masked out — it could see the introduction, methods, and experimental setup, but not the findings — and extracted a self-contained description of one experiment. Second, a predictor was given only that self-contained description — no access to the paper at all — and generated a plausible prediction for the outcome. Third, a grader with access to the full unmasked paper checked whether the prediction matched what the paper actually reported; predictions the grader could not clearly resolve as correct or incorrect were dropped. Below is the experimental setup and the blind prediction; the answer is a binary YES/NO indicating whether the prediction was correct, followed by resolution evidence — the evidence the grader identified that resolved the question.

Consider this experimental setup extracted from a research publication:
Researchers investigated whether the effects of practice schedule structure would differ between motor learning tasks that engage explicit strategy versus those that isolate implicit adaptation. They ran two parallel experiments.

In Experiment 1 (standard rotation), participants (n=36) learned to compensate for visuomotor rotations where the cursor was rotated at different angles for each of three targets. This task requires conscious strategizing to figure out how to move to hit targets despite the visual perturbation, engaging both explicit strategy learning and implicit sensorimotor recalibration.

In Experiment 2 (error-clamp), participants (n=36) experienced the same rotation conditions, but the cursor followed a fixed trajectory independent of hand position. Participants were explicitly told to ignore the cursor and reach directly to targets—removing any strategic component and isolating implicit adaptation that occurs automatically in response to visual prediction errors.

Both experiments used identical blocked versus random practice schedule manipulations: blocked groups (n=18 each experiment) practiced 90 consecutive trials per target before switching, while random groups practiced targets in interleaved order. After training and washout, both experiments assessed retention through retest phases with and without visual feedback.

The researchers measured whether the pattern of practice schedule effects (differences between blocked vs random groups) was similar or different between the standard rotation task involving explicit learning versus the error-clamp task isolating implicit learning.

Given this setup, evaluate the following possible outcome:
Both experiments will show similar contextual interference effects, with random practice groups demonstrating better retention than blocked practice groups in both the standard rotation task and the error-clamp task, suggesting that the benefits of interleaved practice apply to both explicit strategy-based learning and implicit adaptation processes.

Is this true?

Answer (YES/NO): NO